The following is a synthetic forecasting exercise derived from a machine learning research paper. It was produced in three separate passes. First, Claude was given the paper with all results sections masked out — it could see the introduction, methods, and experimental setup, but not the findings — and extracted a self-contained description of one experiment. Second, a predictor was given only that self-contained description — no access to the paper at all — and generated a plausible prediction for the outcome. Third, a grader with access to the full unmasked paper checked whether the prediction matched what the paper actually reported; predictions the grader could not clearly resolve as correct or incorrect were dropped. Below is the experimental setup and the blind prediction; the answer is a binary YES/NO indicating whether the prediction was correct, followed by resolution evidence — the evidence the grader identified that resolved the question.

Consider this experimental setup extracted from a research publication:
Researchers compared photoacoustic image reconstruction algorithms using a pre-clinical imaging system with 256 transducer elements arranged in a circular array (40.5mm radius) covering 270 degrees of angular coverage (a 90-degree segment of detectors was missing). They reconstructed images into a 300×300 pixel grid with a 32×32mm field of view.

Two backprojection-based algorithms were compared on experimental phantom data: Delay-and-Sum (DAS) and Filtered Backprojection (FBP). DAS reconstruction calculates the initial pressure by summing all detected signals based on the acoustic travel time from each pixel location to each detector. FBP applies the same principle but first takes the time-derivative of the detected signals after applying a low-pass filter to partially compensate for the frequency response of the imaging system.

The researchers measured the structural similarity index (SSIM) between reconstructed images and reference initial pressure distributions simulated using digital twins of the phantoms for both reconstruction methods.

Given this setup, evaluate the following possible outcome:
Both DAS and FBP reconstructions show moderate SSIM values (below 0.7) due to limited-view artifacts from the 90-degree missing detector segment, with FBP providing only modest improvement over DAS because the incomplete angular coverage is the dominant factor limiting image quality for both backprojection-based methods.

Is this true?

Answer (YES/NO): NO